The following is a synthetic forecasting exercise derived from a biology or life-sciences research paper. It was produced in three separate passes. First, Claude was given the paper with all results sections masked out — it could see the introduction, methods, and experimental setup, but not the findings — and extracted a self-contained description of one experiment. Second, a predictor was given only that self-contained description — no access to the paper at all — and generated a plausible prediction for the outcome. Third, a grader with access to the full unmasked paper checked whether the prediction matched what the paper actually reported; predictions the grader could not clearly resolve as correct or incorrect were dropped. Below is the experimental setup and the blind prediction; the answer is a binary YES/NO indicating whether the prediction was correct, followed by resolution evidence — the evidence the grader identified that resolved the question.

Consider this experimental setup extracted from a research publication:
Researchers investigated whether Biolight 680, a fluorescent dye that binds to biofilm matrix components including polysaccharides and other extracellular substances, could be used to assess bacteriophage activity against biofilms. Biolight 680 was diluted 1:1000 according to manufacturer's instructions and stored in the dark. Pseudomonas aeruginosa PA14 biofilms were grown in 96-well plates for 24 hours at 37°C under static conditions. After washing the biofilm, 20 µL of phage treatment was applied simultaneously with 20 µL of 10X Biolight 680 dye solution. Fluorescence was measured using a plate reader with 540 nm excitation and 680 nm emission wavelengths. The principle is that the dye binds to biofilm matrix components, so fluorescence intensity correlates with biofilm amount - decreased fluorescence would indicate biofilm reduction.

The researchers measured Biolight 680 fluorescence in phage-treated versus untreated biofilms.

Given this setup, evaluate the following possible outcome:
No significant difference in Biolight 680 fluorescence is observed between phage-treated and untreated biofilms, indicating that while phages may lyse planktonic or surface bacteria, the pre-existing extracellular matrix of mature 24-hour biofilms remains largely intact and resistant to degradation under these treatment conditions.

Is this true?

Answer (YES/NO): NO